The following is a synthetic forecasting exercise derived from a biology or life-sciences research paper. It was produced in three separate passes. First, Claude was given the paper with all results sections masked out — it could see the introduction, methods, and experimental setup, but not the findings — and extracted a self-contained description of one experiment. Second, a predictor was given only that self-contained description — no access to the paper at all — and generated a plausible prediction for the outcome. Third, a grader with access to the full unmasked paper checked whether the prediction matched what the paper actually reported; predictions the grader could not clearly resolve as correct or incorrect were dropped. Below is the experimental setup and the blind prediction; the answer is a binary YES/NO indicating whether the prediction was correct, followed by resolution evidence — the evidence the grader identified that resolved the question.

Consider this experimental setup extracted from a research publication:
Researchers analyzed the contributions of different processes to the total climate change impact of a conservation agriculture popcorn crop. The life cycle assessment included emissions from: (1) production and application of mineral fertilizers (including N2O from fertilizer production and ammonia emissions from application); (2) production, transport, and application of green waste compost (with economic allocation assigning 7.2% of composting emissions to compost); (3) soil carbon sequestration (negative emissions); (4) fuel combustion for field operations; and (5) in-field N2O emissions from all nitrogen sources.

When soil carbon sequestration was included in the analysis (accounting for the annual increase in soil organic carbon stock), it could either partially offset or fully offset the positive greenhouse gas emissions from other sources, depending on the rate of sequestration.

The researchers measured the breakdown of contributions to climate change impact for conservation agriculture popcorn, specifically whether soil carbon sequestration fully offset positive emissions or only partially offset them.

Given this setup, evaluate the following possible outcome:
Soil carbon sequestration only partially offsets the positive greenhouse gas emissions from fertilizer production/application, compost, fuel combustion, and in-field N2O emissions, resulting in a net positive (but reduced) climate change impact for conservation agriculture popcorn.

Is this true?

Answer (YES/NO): YES